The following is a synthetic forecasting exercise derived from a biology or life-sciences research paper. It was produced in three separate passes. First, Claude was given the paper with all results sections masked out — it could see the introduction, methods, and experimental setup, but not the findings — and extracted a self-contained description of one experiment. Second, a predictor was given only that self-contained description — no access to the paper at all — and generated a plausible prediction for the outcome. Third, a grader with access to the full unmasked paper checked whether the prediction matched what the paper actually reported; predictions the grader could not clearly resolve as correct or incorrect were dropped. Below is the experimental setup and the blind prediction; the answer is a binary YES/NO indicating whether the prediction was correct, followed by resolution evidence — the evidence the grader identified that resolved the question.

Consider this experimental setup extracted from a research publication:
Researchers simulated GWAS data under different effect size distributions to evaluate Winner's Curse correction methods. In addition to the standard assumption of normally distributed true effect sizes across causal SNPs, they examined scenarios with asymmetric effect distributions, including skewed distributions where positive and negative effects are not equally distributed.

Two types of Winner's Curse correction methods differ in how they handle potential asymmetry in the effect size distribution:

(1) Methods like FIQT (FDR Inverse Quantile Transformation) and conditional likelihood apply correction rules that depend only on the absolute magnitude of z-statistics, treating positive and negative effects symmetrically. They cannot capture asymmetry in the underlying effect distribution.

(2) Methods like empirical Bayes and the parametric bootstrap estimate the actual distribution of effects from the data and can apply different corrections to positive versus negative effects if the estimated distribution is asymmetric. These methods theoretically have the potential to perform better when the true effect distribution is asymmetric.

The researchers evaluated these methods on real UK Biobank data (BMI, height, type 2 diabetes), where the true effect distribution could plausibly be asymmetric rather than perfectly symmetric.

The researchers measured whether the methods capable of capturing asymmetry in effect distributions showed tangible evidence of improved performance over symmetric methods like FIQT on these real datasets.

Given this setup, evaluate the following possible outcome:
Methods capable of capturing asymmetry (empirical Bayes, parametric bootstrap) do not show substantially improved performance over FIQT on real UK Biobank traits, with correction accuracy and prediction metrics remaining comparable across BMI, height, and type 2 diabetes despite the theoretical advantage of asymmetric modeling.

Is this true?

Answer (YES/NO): YES